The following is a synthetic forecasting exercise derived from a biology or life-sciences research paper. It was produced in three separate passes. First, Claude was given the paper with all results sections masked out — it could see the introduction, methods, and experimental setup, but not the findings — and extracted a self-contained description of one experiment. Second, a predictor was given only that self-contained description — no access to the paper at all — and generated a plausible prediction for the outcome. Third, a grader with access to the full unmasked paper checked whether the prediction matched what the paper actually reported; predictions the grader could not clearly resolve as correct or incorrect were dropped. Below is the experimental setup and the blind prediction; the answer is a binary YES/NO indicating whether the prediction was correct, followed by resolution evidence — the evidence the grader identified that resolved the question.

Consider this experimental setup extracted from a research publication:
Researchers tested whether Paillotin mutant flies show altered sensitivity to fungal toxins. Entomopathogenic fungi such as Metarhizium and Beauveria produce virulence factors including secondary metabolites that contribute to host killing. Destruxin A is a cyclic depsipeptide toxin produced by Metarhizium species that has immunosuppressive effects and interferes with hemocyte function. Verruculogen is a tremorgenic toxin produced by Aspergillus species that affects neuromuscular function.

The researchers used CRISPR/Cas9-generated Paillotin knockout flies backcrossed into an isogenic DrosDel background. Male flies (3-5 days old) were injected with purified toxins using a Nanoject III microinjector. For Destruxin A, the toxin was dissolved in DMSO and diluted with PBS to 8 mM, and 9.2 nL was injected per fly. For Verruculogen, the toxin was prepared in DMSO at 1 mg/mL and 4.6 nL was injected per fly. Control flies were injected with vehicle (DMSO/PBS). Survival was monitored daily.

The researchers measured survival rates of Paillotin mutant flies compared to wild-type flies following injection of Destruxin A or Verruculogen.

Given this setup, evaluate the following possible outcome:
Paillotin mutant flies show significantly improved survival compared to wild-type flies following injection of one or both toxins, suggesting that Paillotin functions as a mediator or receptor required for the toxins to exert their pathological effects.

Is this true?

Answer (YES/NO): NO